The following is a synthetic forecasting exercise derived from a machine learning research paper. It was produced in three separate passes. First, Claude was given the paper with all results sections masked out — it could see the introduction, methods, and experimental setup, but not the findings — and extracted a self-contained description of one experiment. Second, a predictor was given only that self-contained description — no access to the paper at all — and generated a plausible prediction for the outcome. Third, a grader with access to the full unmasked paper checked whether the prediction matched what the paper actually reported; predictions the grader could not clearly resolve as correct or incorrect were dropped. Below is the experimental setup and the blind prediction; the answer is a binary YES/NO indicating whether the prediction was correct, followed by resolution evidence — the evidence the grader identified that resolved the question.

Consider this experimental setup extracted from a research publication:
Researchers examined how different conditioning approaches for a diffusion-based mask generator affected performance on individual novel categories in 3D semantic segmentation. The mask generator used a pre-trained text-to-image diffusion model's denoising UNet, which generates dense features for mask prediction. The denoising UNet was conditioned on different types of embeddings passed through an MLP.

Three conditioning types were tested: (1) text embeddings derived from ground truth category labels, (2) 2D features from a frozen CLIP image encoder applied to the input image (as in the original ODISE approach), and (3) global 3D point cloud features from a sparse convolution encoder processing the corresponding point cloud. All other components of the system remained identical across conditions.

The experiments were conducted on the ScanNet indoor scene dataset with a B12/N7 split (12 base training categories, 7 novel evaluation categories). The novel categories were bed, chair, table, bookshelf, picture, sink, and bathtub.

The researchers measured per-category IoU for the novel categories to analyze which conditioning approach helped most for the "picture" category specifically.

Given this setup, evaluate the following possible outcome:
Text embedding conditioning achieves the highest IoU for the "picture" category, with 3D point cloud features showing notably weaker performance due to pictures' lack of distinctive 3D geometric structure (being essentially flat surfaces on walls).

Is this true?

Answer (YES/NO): NO